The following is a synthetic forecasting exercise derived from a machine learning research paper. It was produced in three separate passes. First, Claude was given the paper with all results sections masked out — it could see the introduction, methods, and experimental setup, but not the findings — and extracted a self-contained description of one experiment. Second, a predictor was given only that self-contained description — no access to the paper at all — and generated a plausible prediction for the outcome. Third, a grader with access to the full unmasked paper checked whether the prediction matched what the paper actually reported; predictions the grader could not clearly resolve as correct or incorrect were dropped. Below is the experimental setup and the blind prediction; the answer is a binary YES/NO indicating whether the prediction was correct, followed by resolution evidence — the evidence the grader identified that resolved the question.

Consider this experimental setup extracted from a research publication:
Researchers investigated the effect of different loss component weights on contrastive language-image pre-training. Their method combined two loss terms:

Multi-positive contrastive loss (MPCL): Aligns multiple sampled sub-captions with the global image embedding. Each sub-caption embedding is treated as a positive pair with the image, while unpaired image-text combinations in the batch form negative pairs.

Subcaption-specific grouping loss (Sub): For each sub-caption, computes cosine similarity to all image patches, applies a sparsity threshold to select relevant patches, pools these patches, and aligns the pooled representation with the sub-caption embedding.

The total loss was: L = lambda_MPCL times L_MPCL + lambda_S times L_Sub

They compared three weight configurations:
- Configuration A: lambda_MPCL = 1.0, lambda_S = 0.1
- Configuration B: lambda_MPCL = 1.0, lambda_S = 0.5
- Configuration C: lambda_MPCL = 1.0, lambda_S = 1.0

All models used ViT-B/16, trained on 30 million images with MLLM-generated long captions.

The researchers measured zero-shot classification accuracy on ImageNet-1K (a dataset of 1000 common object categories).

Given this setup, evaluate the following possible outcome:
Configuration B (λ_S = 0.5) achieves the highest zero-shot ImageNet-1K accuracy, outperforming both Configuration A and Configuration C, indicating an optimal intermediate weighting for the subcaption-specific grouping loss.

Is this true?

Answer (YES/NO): NO